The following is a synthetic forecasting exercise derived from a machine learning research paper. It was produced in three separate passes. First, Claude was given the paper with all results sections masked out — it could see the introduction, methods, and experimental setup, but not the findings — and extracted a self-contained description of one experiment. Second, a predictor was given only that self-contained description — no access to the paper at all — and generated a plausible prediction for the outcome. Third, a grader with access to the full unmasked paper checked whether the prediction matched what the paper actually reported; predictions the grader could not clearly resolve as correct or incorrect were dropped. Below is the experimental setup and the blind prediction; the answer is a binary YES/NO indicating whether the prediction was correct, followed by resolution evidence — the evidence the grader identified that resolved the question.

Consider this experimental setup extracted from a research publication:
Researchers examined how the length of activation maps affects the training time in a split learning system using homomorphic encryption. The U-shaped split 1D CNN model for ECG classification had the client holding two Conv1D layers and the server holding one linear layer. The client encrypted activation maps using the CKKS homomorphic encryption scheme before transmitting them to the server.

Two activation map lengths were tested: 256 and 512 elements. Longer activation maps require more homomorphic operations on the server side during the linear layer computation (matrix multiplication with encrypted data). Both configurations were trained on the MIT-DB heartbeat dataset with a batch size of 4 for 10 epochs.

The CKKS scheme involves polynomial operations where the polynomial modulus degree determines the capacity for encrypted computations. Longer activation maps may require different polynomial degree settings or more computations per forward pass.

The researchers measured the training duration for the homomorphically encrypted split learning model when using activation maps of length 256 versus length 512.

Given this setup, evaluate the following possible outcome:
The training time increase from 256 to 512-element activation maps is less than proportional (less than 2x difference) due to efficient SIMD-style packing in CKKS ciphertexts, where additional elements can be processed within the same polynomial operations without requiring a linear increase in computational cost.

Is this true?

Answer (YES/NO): NO